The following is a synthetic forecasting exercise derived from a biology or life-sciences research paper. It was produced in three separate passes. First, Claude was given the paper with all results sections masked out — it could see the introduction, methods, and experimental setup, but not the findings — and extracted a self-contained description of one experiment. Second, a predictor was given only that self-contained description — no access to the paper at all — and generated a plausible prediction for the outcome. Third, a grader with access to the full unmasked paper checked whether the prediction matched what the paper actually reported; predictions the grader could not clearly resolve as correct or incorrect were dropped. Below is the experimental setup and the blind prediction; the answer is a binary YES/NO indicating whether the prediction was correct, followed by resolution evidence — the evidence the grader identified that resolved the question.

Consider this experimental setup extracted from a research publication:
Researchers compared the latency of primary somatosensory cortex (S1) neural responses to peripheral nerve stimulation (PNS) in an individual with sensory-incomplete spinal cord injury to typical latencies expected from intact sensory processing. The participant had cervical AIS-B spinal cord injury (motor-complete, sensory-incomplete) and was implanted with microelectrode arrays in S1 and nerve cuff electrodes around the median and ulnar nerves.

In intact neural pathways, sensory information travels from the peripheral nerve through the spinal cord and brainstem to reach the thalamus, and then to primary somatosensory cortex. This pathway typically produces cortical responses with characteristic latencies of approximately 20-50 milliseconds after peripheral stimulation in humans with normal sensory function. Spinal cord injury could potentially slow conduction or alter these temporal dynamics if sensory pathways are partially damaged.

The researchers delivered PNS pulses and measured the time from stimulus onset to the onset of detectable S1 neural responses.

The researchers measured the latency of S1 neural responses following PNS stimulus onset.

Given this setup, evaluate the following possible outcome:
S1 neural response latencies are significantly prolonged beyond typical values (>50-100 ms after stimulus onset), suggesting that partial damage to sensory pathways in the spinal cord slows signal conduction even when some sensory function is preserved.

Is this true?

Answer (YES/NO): NO